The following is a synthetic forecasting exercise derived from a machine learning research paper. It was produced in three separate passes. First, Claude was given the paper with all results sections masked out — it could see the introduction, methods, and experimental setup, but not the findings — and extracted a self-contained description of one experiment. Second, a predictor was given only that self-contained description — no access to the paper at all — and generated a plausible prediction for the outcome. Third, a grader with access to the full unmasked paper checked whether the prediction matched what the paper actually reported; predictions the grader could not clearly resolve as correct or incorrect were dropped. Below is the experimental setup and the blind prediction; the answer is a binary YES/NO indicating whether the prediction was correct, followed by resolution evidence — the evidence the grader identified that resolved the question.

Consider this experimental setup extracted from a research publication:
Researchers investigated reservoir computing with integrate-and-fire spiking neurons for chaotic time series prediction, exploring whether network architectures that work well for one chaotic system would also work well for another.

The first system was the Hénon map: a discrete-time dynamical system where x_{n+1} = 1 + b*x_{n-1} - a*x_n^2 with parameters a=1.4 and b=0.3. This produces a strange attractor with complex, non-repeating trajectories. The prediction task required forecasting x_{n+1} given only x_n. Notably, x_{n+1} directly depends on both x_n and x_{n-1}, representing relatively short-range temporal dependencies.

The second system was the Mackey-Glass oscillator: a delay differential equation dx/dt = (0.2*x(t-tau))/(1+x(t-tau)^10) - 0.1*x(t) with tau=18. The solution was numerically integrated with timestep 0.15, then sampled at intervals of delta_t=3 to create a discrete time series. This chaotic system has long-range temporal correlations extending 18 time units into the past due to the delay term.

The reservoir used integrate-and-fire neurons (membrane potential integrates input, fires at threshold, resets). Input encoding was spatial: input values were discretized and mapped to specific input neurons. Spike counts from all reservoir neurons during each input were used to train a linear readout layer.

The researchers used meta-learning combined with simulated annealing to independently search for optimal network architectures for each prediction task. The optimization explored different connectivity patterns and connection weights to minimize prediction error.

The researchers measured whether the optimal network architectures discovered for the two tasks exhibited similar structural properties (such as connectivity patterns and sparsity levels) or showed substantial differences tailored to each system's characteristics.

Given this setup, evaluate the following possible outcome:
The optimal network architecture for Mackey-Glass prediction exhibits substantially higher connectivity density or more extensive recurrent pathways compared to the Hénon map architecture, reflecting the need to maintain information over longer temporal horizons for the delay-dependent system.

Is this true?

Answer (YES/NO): YES